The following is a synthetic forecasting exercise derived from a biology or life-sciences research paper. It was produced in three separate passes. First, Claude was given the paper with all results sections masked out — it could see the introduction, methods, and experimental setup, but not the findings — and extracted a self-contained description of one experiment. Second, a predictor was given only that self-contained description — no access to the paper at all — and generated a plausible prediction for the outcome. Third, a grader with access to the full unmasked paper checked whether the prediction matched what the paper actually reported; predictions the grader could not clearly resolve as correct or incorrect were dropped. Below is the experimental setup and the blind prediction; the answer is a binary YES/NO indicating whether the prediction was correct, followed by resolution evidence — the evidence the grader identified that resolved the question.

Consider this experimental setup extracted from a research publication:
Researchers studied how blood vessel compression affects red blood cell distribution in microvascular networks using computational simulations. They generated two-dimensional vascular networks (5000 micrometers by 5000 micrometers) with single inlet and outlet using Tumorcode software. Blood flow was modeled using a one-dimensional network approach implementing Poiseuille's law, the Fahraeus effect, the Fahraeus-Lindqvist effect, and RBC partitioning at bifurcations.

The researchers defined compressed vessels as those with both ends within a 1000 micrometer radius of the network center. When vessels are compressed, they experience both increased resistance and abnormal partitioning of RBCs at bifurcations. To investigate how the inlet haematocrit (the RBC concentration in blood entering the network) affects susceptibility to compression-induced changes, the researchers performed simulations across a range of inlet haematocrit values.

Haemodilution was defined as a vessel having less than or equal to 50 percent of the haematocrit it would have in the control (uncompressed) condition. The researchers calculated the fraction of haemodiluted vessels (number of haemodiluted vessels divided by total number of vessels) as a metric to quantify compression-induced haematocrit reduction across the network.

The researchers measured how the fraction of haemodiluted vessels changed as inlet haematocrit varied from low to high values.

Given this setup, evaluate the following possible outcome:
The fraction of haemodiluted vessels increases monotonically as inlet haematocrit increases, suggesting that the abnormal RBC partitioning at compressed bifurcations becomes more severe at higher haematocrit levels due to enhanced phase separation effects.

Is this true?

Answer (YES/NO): NO